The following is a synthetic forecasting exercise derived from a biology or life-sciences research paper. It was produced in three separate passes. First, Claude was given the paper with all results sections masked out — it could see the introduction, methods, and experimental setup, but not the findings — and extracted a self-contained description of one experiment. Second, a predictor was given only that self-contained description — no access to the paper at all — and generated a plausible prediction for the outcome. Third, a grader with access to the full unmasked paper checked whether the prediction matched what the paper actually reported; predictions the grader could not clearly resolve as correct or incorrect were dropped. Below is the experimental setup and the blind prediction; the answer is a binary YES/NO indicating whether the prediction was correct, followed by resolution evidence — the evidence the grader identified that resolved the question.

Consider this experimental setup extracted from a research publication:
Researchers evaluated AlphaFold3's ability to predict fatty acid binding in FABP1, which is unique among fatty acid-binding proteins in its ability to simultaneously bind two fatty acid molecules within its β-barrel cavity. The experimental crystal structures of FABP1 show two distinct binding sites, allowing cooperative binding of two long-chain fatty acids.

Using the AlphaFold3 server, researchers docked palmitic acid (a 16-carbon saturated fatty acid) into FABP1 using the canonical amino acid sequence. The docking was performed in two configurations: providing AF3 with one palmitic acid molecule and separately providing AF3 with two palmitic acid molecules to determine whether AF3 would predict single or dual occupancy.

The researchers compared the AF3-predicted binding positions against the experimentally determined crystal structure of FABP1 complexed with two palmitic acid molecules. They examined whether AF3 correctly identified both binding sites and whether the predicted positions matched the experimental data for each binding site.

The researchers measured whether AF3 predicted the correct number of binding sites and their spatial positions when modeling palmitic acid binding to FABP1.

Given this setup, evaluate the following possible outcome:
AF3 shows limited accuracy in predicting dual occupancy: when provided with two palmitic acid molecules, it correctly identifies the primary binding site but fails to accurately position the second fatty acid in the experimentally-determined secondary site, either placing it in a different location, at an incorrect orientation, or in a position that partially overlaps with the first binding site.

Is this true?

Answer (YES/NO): YES